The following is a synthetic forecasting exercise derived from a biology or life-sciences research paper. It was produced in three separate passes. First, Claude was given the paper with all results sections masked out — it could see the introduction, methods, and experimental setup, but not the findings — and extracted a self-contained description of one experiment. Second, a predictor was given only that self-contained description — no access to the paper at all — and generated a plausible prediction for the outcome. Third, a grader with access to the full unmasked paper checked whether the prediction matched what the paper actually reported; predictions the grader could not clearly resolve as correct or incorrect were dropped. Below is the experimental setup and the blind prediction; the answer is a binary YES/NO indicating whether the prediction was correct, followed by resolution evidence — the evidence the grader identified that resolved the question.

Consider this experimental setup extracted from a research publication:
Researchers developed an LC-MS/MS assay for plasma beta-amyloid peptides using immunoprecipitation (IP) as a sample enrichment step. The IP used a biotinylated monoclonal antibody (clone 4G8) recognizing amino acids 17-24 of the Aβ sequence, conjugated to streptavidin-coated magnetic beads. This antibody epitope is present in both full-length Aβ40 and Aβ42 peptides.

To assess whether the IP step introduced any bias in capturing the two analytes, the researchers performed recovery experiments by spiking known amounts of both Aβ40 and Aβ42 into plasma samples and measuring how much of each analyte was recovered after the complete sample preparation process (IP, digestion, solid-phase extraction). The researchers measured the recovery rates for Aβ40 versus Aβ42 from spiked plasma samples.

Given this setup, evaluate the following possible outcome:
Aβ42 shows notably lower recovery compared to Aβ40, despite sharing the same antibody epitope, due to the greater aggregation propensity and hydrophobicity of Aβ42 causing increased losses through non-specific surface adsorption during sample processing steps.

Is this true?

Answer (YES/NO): NO